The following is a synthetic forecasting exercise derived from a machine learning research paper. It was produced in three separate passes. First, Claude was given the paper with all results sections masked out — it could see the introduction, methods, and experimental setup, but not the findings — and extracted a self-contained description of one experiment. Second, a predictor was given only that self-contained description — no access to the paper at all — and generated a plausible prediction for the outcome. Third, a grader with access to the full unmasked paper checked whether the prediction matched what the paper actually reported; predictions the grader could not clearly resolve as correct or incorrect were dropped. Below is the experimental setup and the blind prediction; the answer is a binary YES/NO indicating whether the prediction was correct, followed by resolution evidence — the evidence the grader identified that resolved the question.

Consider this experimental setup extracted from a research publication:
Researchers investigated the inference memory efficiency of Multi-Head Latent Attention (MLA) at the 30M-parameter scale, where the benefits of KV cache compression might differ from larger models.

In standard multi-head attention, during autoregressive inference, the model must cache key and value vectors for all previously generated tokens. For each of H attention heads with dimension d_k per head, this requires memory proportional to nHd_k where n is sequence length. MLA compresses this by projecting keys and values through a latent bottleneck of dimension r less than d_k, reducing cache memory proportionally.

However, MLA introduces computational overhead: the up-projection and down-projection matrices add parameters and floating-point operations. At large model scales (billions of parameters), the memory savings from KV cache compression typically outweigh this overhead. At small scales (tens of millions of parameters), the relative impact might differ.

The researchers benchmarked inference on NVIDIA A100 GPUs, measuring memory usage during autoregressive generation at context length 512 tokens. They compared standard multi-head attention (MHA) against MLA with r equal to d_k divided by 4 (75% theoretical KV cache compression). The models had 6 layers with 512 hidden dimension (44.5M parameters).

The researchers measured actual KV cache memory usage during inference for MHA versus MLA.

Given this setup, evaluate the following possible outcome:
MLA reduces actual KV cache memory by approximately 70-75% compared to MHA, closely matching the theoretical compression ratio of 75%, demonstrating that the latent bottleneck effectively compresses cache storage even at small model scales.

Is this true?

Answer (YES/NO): YES